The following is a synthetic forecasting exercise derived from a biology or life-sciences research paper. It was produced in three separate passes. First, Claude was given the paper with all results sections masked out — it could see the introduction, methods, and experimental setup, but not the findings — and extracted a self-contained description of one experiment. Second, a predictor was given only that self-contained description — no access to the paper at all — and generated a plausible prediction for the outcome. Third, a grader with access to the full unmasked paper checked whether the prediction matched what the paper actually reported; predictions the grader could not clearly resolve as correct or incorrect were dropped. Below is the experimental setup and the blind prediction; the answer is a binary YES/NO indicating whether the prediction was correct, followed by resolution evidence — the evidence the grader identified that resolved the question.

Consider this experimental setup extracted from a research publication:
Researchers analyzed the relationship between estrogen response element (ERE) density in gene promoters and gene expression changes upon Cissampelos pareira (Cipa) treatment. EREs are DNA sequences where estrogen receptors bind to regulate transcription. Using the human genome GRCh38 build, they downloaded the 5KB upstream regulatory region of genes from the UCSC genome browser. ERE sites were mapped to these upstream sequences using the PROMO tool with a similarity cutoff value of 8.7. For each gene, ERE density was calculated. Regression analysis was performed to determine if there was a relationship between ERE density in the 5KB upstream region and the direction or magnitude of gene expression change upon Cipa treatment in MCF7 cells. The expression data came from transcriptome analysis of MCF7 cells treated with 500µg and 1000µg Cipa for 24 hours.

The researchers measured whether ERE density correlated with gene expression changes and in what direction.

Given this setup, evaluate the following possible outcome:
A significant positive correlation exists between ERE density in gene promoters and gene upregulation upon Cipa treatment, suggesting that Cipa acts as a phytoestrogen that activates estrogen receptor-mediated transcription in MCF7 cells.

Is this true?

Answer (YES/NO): NO